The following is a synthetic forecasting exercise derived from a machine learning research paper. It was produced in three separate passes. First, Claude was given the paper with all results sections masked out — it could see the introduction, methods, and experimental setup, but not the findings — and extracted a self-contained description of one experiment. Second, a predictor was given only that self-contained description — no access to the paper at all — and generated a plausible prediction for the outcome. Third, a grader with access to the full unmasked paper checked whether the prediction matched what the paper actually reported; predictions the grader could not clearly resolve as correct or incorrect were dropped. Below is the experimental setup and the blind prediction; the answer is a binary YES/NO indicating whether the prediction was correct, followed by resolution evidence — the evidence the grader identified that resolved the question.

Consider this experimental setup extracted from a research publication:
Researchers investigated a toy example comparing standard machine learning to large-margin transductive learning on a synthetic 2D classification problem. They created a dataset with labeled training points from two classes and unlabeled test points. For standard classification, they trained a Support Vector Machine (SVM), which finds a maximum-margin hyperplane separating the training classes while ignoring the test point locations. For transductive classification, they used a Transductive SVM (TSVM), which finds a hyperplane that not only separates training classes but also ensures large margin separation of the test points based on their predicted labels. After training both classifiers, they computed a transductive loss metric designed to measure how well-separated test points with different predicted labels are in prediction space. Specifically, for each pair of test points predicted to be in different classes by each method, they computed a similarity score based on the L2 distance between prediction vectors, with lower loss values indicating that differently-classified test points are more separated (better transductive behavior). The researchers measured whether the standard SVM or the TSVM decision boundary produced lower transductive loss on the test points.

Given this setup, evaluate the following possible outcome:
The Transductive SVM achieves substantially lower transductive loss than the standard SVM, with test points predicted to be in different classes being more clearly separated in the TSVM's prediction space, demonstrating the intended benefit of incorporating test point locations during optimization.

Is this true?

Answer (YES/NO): YES